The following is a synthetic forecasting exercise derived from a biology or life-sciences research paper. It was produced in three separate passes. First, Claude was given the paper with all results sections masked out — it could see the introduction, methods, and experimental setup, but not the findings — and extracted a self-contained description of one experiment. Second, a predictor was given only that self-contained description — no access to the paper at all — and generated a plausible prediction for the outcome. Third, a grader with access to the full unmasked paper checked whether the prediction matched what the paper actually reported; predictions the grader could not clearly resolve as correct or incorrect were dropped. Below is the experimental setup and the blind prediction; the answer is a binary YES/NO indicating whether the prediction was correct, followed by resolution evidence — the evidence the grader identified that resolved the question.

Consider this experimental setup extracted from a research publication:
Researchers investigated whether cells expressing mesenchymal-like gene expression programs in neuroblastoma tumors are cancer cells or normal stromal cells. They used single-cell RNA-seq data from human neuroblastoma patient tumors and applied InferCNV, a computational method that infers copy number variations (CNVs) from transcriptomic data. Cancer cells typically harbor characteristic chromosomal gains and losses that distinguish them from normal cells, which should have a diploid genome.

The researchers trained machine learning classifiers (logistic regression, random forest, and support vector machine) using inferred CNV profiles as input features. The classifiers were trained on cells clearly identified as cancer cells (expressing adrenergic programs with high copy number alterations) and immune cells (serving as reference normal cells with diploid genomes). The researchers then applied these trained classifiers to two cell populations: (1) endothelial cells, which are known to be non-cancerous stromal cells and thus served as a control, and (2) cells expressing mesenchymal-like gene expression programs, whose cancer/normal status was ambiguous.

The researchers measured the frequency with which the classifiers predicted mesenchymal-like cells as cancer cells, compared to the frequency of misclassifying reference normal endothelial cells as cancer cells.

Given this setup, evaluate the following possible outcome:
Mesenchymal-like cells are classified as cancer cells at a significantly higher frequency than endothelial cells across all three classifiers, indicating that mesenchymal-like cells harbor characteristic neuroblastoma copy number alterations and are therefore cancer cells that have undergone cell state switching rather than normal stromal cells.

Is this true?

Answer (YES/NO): NO